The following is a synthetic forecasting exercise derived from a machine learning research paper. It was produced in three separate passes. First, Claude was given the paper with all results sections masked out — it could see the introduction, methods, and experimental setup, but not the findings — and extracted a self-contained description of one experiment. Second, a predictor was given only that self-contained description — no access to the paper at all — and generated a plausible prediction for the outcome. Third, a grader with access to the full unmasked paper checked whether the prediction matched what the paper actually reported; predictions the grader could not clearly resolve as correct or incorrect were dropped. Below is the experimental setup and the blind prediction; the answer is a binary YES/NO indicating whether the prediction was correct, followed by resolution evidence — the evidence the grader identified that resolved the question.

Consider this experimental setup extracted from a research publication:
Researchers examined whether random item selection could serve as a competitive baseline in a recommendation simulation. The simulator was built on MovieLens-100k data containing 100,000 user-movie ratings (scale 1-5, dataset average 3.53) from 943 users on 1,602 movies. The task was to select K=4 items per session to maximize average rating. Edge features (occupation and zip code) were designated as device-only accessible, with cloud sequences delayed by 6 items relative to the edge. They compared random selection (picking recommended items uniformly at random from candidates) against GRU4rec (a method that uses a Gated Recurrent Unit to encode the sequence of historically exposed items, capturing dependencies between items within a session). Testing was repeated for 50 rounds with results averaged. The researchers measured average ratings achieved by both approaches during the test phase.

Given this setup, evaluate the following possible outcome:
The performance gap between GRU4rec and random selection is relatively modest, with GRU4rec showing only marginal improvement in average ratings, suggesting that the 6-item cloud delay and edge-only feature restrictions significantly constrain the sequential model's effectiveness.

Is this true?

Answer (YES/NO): NO